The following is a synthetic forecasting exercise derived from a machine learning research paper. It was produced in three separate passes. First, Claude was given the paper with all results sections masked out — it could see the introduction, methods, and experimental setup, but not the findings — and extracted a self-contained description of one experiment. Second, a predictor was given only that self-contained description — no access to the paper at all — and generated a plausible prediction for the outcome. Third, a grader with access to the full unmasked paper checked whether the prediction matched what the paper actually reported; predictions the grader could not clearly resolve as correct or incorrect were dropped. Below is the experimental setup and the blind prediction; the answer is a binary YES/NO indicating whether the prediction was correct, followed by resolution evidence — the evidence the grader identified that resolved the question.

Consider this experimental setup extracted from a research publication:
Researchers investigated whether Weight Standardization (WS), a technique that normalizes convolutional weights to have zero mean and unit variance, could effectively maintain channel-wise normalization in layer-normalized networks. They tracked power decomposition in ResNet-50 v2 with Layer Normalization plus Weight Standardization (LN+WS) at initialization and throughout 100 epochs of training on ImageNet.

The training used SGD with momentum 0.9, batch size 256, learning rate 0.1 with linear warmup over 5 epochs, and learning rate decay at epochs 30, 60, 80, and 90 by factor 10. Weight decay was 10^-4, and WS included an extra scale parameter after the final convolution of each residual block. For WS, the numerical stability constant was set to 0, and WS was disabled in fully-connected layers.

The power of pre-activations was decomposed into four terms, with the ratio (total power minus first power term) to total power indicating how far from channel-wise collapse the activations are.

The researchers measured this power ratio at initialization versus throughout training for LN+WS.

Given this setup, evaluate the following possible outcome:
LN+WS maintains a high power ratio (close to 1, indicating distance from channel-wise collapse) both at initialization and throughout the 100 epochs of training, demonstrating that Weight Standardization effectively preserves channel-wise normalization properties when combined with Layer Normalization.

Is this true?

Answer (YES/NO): NO